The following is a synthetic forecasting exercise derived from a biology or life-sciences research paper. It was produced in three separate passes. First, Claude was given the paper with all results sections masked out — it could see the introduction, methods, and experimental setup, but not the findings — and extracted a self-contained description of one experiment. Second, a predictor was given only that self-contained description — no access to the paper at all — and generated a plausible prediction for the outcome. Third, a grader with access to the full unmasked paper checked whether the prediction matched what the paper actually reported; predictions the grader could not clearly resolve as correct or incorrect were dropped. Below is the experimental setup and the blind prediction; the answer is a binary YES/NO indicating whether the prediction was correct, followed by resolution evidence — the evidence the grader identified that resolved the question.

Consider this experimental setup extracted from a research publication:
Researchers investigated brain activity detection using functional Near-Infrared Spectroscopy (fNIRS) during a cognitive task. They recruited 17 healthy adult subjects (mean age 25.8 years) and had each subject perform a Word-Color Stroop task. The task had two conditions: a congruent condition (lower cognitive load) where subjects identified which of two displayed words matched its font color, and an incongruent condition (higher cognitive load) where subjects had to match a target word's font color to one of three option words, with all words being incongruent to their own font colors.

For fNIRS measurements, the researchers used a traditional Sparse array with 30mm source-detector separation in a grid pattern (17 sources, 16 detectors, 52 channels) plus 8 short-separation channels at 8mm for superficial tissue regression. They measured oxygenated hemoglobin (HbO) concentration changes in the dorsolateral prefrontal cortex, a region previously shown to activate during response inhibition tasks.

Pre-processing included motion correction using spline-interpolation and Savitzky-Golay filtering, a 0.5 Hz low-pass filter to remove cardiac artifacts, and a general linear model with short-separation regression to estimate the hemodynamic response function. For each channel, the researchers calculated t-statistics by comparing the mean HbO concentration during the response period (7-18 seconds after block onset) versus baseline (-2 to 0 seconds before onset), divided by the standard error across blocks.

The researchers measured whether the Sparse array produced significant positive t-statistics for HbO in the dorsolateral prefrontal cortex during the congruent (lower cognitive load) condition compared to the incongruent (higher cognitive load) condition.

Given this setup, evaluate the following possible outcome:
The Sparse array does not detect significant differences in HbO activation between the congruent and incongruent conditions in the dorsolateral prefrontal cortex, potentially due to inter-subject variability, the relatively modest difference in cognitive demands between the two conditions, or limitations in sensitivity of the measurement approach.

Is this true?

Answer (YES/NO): NO